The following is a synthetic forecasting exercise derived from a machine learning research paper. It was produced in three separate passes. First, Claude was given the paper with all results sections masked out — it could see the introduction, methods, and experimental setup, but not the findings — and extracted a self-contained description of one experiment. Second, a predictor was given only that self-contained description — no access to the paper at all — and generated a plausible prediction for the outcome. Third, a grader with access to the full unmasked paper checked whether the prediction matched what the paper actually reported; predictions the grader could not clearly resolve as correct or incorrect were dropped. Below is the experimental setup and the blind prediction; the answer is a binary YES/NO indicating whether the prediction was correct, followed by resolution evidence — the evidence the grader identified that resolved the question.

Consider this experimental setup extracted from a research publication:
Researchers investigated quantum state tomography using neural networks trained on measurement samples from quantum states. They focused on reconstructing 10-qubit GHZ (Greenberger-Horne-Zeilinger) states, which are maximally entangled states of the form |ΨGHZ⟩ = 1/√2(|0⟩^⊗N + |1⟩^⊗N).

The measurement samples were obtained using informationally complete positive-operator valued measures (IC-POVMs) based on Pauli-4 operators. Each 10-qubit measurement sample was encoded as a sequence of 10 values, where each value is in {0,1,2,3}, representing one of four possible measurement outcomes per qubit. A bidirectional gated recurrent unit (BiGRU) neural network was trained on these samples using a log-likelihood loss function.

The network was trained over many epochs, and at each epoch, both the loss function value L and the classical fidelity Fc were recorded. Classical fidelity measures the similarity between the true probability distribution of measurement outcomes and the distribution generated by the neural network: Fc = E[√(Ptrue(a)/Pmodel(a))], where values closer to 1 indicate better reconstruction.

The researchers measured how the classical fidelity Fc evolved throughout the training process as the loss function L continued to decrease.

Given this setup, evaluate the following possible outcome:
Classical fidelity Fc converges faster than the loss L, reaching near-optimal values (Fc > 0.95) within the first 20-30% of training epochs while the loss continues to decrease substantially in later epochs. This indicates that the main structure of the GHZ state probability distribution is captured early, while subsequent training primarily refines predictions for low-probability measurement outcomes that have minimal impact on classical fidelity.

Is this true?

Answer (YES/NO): NO